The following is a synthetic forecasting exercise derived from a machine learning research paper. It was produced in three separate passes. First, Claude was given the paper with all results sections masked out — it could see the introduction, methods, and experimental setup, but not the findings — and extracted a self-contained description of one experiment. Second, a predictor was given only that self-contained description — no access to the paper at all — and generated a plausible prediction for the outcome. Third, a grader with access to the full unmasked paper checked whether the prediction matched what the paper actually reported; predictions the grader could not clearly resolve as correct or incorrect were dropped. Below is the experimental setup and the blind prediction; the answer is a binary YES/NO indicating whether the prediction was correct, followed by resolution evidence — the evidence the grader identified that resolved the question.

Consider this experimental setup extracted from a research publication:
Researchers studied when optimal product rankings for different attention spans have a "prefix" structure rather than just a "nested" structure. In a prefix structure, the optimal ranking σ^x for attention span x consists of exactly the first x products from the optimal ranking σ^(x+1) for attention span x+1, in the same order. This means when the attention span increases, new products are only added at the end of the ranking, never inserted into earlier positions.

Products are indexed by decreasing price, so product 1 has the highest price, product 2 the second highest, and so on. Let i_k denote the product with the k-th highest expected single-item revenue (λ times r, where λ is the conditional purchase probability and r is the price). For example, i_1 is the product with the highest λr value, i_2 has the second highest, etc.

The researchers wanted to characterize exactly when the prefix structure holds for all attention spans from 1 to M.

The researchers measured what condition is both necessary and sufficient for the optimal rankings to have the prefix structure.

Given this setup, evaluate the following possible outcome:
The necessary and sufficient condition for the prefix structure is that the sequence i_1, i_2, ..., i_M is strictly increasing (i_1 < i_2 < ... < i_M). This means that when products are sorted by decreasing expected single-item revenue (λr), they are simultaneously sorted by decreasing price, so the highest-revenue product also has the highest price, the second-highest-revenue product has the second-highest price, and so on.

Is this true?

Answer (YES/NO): YES